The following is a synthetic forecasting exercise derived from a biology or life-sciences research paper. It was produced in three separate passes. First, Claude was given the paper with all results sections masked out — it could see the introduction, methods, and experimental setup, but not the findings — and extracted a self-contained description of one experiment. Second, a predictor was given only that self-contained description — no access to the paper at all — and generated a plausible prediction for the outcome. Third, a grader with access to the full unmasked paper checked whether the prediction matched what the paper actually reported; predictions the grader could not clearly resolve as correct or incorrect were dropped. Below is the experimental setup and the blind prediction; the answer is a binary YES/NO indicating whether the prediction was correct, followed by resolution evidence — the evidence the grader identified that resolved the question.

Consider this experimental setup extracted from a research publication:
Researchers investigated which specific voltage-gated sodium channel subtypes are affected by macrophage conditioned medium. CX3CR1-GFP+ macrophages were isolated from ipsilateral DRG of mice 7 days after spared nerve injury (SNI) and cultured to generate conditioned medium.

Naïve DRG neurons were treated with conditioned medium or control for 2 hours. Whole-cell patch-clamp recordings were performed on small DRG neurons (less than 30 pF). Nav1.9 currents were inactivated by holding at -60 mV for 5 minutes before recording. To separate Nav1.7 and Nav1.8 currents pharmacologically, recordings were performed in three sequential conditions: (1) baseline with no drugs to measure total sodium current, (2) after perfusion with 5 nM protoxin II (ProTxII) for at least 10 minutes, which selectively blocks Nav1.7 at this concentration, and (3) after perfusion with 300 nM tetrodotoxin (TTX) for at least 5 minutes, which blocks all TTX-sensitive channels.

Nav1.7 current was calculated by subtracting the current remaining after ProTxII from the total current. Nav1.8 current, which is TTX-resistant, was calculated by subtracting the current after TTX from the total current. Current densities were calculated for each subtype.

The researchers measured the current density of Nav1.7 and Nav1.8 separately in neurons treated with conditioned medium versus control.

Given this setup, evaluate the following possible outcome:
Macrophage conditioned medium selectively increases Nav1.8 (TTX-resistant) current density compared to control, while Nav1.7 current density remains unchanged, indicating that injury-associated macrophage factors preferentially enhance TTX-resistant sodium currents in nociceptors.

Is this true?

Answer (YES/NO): NO